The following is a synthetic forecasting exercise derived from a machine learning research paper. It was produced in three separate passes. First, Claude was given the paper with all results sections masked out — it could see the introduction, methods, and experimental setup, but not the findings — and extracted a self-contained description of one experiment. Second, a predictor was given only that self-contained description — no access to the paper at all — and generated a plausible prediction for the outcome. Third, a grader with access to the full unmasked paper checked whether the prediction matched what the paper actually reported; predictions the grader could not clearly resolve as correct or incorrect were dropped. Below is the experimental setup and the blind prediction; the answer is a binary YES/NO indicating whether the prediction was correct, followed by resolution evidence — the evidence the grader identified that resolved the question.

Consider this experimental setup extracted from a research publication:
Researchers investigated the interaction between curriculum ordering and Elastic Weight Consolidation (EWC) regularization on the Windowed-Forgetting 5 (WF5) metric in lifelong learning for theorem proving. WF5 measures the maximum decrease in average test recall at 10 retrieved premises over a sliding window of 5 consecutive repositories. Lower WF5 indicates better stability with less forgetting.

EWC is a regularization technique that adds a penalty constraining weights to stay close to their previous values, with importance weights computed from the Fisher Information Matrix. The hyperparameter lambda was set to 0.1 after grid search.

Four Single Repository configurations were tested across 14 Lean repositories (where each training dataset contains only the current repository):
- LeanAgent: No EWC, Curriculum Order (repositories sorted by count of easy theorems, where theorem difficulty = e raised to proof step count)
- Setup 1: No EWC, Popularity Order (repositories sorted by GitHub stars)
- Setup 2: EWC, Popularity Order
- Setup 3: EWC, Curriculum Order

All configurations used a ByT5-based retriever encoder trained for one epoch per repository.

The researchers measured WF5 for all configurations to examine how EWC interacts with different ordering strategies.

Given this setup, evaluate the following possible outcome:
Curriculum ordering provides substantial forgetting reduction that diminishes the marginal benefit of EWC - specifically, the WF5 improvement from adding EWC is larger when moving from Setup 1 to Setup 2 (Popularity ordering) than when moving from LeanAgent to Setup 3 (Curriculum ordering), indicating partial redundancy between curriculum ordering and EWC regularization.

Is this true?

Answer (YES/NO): YES